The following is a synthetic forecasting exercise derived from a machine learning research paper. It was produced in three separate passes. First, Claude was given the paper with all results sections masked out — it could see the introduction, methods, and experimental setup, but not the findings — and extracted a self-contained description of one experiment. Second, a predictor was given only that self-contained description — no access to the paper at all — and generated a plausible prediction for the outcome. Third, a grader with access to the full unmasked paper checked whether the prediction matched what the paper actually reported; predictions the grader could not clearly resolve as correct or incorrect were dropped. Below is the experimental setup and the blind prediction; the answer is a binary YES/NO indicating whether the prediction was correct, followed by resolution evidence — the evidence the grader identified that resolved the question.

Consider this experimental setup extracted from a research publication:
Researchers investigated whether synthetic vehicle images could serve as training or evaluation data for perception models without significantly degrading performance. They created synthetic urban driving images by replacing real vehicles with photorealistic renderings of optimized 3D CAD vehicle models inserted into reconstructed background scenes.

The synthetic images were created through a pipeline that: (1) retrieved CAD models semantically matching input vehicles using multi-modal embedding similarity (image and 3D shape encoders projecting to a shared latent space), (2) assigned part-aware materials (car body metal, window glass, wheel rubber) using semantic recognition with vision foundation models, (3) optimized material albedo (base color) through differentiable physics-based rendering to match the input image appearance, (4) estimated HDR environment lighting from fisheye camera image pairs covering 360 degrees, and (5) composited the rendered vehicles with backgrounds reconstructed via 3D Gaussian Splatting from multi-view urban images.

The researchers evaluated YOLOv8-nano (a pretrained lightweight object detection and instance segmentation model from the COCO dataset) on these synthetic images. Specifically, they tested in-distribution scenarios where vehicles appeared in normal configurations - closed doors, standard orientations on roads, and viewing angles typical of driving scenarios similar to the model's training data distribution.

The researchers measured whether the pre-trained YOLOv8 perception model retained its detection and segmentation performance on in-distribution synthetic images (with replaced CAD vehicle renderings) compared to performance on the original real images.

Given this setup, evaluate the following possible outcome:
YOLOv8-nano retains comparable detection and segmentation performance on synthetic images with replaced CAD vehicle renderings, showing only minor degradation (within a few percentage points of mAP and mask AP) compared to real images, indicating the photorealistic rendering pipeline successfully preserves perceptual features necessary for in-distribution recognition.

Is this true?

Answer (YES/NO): YES